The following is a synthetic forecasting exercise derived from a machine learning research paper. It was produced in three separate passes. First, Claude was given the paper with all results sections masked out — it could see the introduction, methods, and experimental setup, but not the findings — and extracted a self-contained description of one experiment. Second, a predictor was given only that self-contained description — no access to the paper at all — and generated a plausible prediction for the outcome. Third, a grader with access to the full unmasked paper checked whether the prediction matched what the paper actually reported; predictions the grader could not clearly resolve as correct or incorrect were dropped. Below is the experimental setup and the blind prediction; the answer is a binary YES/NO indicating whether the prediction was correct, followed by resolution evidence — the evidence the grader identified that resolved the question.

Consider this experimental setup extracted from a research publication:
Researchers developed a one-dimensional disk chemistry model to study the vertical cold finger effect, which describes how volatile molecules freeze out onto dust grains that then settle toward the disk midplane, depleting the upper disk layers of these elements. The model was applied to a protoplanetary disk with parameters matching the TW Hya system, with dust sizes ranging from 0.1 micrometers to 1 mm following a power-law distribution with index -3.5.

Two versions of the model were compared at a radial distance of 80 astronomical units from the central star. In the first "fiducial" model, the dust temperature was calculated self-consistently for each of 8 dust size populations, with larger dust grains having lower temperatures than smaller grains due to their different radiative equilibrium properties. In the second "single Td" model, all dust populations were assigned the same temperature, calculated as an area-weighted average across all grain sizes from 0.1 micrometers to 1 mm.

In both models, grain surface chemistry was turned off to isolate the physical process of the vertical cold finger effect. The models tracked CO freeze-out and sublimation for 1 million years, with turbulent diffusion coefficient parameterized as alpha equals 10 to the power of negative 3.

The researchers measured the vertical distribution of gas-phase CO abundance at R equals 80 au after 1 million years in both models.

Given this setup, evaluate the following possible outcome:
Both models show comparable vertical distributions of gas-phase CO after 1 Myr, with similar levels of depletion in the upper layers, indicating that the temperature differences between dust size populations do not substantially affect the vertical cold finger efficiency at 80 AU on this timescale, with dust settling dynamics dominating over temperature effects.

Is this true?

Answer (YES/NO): NO